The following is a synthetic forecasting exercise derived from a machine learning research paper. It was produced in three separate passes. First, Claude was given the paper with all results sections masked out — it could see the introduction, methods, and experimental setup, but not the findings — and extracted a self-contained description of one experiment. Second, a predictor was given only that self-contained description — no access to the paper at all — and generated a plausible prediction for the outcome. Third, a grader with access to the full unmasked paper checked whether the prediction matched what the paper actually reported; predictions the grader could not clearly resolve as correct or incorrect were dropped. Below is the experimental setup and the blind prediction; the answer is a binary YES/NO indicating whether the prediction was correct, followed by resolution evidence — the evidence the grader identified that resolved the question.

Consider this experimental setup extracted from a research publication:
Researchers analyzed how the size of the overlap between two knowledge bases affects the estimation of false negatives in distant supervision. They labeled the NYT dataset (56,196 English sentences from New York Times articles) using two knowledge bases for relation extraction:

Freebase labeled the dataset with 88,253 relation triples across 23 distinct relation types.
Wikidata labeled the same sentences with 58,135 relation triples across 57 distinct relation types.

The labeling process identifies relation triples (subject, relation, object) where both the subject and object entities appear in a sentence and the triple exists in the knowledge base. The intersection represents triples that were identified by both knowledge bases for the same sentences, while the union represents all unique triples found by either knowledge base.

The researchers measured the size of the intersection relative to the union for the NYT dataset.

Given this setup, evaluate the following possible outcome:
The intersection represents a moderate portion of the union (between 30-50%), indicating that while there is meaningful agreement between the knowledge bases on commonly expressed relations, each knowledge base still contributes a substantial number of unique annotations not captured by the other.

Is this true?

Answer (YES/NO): NO